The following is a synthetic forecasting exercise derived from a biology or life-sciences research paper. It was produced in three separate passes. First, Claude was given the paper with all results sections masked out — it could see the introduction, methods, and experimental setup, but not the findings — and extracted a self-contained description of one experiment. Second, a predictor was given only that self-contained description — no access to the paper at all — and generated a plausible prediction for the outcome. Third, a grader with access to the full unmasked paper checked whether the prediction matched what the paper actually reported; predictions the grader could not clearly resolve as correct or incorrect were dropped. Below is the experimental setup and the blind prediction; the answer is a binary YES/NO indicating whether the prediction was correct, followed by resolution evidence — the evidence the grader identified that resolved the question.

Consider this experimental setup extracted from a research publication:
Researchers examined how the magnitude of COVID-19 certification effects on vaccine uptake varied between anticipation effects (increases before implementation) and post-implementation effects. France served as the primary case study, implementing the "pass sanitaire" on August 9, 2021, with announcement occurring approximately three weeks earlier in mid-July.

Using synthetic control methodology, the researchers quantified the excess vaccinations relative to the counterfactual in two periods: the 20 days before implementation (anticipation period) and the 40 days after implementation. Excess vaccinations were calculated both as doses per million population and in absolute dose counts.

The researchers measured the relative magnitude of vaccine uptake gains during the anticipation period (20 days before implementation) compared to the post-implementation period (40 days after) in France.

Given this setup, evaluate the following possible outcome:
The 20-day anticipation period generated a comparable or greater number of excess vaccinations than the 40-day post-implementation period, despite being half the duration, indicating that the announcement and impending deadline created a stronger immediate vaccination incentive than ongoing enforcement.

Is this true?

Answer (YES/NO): YES